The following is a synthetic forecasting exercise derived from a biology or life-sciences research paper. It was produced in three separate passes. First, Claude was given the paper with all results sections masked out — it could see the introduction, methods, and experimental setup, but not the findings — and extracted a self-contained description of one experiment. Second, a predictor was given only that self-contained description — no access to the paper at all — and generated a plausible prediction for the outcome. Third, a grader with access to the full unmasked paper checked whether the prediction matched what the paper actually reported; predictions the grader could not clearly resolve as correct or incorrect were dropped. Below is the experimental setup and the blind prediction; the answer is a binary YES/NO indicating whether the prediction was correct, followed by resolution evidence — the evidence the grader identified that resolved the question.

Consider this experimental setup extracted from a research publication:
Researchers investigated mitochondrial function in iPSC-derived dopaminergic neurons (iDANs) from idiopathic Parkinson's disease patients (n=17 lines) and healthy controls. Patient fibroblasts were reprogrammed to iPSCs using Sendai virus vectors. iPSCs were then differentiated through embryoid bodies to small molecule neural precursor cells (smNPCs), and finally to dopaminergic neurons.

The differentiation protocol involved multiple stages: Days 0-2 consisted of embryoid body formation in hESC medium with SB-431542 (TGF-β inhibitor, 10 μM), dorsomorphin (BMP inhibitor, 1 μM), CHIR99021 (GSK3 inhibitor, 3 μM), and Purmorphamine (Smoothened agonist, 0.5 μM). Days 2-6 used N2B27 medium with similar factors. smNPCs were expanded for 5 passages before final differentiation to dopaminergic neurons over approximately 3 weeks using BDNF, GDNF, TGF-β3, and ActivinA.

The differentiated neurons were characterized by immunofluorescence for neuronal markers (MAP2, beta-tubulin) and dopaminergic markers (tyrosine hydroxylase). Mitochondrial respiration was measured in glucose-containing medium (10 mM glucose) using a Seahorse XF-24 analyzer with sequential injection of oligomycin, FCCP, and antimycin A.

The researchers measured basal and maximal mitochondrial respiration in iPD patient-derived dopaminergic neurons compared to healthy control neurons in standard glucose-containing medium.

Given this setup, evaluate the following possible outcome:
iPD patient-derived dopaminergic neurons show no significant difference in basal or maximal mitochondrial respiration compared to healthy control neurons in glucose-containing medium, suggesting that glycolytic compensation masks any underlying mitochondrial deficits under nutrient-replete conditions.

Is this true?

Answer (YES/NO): NO